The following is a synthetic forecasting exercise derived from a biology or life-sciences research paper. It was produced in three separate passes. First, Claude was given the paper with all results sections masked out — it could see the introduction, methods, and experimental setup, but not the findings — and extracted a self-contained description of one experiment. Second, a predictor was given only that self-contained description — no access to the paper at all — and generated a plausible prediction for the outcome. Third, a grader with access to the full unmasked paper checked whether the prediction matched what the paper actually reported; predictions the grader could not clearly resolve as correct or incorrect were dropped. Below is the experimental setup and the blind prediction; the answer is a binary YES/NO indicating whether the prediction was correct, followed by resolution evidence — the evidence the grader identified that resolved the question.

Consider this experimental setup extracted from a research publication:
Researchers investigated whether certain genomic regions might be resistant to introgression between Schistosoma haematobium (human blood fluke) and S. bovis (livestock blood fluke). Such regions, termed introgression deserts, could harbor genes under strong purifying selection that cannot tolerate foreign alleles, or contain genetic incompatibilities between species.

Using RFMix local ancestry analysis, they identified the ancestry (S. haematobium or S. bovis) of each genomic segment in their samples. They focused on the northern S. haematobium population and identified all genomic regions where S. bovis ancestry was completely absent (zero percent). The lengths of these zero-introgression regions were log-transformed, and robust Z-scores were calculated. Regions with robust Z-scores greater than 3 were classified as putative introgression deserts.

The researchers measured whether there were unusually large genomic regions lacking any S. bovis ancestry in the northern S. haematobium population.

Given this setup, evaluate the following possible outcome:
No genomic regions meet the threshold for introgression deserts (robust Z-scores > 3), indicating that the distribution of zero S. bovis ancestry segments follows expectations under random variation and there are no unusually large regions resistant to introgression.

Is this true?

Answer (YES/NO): NO